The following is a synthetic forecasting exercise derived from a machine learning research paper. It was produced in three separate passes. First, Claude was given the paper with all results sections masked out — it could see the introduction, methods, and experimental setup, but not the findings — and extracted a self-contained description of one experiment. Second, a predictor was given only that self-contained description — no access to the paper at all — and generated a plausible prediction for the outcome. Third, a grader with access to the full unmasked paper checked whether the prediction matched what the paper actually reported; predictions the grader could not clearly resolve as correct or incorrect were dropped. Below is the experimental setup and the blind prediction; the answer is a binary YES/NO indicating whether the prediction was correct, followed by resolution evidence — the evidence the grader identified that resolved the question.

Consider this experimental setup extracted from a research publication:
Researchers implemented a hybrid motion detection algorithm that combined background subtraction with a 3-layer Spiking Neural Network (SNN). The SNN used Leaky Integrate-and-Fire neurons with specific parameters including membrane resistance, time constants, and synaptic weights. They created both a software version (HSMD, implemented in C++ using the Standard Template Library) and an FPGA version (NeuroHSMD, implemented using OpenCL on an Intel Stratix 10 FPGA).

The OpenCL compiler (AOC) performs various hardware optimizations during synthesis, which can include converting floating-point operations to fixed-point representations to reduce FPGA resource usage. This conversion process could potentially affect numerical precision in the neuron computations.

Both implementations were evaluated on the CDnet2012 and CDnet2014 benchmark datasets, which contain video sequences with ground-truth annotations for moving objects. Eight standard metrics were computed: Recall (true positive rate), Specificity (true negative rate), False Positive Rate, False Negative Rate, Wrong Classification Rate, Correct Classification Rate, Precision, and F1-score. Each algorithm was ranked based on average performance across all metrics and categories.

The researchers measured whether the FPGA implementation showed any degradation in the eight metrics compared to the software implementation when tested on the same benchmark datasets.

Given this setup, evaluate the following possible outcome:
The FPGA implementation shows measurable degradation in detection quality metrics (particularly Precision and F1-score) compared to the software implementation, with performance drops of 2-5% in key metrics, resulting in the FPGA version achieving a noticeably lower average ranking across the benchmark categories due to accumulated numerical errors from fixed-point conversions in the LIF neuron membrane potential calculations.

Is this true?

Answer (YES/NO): NO